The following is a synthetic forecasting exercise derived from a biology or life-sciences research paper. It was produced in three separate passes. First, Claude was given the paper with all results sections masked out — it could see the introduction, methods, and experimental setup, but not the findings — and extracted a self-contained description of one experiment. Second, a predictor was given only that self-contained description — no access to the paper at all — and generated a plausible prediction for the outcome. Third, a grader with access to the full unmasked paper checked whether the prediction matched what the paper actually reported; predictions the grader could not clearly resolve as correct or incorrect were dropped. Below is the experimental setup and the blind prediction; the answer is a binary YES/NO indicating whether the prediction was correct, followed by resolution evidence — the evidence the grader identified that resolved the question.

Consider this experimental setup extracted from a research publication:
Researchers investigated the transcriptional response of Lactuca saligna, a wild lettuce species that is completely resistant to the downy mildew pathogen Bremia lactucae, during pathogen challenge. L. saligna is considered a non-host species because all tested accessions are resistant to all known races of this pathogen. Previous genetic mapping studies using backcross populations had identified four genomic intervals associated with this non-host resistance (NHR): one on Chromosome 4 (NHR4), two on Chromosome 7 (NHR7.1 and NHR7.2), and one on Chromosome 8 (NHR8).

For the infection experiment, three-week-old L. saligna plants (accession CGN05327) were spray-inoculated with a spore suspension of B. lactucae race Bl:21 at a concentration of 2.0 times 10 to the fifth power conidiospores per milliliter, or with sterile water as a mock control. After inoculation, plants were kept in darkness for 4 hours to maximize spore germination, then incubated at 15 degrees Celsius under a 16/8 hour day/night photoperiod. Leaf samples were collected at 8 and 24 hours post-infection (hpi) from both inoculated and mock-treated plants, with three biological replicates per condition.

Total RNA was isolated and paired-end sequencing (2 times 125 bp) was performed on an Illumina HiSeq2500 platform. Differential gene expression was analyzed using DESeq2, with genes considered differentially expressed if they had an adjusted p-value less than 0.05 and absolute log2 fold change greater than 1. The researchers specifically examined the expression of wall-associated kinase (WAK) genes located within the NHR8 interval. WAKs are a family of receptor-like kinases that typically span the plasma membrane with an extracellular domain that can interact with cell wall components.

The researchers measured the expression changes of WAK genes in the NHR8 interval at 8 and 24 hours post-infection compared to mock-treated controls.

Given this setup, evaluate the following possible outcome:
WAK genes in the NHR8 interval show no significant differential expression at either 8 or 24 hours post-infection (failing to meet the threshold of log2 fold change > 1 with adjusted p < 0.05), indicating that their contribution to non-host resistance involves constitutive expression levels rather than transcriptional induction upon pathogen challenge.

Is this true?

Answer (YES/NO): NO